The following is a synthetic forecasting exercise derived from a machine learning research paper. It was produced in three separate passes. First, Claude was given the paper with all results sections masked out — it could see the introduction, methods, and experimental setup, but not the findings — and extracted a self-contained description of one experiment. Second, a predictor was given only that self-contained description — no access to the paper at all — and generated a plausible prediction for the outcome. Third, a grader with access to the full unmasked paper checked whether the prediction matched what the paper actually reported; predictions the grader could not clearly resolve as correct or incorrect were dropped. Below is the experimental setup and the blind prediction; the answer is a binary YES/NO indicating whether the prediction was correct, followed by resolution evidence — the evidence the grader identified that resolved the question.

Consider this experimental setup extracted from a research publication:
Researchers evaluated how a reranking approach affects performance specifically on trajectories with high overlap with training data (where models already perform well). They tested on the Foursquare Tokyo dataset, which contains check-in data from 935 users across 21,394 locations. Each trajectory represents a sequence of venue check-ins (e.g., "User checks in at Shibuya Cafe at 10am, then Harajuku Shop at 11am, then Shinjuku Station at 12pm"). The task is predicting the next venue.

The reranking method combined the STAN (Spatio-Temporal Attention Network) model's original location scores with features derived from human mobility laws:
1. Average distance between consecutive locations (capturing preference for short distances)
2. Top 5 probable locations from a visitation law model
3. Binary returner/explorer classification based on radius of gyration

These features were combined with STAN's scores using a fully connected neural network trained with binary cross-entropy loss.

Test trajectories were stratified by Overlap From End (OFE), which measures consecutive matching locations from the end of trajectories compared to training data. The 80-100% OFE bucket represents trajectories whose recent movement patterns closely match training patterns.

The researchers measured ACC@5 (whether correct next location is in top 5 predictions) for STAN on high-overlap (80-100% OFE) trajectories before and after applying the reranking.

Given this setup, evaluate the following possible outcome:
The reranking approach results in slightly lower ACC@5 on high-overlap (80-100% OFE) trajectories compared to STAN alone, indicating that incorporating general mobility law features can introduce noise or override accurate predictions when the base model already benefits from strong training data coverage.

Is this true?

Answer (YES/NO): NO